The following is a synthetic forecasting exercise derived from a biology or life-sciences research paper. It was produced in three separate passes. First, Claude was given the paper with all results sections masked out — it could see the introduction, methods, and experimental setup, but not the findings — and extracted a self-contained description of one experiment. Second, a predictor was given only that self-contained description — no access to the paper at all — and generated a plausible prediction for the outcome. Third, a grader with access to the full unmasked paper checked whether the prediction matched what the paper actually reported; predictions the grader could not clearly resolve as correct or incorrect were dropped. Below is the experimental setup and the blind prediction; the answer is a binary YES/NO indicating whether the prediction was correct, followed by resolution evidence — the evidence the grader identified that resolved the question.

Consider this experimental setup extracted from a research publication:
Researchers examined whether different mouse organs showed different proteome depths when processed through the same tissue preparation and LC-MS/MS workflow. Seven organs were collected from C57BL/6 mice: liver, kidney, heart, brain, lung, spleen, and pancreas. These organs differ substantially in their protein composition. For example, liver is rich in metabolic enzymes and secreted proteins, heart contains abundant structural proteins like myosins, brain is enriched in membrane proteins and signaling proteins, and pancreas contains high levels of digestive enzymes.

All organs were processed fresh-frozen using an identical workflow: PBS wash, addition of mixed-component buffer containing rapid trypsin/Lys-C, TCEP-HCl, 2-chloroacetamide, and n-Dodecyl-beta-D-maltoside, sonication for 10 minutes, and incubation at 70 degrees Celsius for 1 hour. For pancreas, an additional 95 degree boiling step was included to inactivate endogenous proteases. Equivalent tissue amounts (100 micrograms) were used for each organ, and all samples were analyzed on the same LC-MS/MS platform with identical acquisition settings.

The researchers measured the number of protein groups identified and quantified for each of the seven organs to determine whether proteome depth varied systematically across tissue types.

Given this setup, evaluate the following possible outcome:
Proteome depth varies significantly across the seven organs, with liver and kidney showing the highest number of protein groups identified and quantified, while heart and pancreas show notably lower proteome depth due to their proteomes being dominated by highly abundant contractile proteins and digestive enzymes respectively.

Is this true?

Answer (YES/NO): NO